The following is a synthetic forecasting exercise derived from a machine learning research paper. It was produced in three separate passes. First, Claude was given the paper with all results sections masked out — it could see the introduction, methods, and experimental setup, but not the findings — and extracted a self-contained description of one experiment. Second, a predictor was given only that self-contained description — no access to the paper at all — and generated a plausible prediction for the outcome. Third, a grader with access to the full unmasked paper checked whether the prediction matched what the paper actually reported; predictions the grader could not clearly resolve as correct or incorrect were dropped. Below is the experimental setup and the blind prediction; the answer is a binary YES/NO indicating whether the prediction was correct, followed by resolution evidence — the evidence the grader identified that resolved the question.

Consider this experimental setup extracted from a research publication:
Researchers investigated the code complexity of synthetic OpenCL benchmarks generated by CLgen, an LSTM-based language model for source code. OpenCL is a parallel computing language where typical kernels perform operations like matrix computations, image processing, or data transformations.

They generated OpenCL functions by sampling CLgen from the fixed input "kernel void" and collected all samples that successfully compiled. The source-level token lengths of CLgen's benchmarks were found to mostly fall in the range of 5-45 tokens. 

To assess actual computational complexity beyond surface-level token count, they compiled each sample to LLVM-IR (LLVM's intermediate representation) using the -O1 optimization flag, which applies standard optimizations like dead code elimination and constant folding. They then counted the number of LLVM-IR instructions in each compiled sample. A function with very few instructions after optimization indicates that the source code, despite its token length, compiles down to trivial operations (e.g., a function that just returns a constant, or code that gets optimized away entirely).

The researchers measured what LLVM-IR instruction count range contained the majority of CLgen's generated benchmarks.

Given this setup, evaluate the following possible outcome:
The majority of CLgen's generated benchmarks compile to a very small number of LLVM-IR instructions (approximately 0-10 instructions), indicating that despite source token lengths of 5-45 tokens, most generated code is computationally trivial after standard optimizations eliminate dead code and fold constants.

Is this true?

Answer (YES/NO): YES